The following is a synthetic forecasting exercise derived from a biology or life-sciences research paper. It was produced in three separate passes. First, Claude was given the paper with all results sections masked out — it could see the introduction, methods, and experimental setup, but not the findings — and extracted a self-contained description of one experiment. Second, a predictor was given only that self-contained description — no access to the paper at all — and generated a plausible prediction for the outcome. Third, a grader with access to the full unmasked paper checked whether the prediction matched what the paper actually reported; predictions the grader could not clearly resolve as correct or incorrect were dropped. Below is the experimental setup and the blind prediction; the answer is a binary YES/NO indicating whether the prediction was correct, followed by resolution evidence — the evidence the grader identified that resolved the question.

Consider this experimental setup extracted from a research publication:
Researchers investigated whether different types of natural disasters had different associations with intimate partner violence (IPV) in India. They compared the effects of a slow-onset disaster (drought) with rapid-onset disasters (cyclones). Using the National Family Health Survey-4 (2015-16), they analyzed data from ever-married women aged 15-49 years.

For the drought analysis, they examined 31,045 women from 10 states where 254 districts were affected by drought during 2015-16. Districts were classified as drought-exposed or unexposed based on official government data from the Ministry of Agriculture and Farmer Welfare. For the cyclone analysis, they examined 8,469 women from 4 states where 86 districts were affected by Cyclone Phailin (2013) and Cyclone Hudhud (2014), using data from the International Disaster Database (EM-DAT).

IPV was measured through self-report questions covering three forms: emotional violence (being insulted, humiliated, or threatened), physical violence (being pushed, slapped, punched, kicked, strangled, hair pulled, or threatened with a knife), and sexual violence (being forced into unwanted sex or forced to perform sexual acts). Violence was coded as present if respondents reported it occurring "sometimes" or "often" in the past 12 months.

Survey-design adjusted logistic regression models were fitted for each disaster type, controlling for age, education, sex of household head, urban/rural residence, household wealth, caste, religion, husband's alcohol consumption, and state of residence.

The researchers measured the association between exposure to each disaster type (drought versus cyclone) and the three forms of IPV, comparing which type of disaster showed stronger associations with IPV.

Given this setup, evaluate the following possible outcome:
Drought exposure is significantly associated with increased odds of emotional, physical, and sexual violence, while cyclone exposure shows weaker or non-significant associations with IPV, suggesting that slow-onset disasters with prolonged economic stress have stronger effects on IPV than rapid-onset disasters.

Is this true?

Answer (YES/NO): NO